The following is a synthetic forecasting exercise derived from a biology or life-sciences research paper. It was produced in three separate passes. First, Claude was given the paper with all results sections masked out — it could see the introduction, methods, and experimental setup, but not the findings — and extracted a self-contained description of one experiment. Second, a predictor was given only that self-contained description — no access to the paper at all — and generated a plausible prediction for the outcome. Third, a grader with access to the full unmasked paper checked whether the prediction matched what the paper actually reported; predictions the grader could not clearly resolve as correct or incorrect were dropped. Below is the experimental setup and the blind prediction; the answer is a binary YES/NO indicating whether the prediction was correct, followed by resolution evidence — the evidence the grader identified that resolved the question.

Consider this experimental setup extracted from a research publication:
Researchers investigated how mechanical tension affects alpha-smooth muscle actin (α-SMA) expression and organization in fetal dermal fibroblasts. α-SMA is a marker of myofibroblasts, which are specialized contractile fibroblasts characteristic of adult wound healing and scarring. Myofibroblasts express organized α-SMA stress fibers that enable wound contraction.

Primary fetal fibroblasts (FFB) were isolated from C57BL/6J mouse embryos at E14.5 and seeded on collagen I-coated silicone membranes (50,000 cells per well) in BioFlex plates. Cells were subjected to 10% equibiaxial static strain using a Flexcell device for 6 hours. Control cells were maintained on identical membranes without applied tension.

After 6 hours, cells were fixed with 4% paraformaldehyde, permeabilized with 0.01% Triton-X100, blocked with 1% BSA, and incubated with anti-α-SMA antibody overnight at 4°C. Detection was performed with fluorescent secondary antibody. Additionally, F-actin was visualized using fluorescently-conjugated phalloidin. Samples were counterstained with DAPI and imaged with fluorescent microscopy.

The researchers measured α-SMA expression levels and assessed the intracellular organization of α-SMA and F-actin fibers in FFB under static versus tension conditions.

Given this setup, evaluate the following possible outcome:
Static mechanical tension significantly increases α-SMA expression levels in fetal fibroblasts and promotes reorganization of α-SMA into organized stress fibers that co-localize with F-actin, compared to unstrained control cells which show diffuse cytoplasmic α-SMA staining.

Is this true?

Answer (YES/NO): NO